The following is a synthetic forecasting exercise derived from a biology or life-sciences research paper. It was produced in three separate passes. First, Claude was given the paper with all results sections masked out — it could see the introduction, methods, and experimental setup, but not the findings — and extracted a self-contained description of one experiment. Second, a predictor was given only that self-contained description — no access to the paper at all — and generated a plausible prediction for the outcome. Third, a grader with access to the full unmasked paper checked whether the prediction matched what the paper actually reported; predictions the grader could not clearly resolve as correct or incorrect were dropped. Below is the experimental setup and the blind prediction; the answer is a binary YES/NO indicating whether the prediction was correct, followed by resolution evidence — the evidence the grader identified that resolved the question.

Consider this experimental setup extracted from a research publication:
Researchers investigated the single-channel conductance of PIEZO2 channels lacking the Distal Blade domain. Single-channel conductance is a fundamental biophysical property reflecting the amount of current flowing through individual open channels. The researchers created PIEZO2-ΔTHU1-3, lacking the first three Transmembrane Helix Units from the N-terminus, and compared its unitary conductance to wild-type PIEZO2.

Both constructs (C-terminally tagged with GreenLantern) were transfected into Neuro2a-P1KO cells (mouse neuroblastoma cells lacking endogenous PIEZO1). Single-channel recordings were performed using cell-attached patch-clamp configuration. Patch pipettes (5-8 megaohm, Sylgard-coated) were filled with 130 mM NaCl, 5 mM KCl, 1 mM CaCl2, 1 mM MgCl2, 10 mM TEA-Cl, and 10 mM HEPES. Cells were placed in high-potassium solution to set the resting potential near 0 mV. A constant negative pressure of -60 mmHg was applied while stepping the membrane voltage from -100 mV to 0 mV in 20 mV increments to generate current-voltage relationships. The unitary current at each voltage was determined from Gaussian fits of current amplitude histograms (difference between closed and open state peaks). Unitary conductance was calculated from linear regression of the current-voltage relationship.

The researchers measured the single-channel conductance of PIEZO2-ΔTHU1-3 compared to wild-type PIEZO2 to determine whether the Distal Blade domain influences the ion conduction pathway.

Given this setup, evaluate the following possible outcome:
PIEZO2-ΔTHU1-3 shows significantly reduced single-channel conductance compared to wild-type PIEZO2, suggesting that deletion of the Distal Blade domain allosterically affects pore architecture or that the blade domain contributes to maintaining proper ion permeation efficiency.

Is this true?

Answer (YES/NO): NO